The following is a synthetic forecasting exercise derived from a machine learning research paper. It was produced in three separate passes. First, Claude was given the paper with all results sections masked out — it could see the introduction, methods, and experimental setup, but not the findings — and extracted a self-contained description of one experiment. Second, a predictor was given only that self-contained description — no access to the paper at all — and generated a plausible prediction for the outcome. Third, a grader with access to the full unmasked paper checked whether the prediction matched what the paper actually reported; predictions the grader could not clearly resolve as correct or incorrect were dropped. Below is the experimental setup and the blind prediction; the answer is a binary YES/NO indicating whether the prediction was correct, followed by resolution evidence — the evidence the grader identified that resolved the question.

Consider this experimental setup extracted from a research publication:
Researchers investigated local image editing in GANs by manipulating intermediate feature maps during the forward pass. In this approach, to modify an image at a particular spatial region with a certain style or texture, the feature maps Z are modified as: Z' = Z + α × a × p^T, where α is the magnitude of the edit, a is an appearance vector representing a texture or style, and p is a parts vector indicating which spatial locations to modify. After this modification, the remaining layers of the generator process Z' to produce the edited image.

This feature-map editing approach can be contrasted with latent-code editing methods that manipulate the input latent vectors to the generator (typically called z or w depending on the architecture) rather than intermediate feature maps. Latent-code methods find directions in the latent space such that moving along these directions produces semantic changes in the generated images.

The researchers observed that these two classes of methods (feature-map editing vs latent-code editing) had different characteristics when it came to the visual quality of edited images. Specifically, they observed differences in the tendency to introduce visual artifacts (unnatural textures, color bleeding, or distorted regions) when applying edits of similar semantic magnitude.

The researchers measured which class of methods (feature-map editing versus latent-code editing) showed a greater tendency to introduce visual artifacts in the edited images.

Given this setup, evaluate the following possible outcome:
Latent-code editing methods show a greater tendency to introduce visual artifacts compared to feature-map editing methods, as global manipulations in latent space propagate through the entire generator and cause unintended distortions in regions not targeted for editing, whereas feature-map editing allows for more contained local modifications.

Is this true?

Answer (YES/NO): NO